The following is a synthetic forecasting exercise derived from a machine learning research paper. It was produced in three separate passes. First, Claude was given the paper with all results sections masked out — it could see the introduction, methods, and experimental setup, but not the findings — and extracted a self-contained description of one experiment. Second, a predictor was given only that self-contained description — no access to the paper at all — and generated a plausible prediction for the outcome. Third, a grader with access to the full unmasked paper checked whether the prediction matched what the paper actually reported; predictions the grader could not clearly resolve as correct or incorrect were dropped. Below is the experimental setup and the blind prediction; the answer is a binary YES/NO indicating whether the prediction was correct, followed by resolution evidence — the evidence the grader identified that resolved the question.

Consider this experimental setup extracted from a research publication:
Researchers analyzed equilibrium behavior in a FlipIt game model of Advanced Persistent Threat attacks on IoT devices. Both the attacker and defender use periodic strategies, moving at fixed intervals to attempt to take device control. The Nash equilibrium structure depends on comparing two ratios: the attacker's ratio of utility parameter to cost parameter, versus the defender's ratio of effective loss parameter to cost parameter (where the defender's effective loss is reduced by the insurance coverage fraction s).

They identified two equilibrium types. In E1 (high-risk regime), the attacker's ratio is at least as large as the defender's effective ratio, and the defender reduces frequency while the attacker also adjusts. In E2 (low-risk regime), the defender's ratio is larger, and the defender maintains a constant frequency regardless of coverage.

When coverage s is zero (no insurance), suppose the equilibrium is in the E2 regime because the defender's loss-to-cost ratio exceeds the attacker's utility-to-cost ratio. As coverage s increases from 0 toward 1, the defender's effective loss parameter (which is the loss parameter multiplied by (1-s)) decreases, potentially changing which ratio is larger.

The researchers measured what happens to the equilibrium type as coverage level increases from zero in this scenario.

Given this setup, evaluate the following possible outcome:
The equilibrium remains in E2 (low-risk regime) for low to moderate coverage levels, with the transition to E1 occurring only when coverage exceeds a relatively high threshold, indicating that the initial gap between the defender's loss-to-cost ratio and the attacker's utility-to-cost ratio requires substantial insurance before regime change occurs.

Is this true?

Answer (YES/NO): NO